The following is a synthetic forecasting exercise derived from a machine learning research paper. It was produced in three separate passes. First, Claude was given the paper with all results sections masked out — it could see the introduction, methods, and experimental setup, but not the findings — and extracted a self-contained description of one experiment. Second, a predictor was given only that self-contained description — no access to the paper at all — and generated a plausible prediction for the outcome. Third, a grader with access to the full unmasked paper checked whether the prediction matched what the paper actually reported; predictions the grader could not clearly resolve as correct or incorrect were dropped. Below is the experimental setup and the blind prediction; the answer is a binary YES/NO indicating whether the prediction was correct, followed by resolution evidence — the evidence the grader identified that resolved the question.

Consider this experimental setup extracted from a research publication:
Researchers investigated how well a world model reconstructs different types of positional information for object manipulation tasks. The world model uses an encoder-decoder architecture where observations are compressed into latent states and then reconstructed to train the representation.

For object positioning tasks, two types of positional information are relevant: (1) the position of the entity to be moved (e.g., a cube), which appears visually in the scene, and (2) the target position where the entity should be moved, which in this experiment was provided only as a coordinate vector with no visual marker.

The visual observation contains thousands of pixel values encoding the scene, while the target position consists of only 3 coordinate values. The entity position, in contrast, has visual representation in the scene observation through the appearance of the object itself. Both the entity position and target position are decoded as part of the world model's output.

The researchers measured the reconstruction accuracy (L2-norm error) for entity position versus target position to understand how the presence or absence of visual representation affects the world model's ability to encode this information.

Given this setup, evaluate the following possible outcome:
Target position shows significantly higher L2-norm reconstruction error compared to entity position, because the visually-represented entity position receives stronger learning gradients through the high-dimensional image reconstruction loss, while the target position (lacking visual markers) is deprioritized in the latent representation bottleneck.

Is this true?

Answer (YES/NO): YES